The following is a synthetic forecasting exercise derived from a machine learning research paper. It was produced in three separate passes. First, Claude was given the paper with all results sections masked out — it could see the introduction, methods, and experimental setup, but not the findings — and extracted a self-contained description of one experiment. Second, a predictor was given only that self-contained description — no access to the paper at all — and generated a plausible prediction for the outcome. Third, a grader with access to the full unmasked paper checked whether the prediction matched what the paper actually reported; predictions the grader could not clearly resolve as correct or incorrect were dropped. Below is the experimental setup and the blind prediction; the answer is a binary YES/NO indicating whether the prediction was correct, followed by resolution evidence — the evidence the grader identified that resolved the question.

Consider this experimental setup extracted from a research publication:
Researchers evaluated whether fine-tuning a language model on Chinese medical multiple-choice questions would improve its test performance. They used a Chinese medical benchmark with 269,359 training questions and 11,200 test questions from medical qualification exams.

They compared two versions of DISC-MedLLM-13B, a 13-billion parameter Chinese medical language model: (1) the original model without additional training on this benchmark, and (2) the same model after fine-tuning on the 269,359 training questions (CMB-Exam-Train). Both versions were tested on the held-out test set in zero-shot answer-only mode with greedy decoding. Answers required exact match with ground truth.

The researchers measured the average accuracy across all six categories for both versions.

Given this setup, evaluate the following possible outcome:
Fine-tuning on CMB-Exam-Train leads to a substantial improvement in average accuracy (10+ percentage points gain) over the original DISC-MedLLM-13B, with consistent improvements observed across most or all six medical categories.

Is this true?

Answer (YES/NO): NO